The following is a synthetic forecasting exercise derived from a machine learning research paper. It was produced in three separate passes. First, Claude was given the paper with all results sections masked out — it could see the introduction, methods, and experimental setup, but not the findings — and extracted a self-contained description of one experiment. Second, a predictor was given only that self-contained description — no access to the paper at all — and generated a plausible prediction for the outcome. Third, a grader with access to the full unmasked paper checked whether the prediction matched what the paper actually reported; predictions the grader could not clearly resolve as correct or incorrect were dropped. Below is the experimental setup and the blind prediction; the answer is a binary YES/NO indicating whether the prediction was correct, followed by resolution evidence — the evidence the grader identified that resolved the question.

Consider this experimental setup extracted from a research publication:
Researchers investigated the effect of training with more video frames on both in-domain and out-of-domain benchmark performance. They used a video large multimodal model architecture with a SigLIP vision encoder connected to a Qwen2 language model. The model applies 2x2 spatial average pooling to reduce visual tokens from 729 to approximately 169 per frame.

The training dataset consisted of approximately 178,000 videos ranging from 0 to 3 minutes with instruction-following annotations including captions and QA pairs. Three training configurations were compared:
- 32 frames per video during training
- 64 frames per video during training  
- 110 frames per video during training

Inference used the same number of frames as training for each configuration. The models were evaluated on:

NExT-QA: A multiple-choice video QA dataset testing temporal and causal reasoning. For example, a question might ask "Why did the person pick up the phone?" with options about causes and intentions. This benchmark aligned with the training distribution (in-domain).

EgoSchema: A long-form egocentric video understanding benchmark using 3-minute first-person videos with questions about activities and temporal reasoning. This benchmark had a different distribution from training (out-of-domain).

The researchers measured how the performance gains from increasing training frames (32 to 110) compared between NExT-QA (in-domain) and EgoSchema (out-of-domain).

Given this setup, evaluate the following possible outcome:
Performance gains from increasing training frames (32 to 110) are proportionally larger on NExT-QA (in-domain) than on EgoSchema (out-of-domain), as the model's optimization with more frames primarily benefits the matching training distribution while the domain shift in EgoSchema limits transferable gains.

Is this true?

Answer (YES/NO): NO